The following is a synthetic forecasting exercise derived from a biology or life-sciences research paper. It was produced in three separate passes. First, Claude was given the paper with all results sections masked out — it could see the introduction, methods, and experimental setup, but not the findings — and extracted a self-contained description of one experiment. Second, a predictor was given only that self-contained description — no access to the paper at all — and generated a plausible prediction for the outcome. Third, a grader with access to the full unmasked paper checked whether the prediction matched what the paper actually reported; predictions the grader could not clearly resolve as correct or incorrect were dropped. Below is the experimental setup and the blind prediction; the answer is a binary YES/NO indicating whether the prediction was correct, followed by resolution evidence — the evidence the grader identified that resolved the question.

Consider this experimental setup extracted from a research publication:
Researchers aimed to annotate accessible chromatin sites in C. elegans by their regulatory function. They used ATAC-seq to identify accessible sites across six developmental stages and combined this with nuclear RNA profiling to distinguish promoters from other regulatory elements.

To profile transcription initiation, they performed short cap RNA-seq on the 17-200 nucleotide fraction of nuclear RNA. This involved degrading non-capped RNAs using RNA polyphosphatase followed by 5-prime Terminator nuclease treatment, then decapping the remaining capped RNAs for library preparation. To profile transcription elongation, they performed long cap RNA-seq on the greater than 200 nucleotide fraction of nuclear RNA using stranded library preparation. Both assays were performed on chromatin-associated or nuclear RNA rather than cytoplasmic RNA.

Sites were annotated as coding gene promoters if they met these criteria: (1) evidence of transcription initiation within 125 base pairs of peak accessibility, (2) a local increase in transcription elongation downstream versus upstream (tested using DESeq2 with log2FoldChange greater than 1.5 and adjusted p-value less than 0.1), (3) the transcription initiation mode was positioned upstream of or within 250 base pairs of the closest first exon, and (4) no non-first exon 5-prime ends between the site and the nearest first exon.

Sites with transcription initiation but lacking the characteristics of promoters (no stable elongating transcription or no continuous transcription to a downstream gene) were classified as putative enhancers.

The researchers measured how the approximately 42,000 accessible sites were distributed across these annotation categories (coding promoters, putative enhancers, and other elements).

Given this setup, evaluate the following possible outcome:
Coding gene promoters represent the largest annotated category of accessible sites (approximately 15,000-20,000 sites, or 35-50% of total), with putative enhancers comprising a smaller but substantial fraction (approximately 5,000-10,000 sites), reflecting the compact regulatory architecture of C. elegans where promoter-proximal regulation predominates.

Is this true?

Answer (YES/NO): NO